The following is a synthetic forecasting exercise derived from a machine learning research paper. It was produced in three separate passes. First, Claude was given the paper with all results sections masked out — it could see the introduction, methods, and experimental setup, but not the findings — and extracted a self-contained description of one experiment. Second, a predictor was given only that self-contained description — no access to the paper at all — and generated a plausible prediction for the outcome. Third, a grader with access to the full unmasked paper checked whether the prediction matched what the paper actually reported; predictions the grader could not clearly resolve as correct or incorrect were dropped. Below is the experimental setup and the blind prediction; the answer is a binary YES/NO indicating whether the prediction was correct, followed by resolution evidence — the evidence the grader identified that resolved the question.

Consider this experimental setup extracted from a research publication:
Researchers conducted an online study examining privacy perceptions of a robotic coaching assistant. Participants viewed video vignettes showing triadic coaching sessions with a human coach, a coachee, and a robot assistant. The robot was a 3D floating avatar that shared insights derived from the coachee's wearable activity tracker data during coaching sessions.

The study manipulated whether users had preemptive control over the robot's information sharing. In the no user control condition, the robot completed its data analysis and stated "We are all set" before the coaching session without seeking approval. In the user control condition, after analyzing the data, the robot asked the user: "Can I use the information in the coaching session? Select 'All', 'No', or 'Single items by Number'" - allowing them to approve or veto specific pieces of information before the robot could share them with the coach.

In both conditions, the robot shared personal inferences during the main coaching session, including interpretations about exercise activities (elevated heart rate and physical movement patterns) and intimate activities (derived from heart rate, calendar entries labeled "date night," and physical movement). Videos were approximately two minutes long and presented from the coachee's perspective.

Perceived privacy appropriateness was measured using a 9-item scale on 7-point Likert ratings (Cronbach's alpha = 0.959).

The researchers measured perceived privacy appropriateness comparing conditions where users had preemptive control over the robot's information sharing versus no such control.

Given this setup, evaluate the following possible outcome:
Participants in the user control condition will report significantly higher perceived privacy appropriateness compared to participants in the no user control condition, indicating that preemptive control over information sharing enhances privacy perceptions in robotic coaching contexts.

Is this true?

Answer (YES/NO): YES